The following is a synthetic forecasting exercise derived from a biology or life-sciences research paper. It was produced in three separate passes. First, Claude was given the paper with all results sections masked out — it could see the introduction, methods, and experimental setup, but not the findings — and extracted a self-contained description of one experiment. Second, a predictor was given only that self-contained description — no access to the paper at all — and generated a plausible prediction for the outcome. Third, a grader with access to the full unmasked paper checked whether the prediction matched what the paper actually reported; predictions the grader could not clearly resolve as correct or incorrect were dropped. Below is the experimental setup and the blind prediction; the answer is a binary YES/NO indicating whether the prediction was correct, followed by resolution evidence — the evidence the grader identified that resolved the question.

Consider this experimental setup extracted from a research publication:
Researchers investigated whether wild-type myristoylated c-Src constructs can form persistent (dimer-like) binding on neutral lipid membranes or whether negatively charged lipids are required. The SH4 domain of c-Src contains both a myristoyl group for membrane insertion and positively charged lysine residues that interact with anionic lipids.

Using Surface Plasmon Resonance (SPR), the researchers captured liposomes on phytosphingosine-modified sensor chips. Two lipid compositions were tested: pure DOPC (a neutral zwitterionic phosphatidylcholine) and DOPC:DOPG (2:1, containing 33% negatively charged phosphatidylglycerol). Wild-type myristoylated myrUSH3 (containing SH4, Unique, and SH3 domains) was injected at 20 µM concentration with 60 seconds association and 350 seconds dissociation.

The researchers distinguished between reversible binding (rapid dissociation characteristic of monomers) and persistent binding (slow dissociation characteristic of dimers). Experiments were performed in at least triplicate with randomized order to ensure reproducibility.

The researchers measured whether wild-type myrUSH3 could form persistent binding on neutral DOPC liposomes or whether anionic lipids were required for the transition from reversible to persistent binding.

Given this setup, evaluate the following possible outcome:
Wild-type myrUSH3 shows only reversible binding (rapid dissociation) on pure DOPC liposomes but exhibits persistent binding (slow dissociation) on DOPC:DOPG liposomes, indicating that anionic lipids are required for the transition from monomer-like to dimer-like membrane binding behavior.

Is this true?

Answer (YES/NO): NO